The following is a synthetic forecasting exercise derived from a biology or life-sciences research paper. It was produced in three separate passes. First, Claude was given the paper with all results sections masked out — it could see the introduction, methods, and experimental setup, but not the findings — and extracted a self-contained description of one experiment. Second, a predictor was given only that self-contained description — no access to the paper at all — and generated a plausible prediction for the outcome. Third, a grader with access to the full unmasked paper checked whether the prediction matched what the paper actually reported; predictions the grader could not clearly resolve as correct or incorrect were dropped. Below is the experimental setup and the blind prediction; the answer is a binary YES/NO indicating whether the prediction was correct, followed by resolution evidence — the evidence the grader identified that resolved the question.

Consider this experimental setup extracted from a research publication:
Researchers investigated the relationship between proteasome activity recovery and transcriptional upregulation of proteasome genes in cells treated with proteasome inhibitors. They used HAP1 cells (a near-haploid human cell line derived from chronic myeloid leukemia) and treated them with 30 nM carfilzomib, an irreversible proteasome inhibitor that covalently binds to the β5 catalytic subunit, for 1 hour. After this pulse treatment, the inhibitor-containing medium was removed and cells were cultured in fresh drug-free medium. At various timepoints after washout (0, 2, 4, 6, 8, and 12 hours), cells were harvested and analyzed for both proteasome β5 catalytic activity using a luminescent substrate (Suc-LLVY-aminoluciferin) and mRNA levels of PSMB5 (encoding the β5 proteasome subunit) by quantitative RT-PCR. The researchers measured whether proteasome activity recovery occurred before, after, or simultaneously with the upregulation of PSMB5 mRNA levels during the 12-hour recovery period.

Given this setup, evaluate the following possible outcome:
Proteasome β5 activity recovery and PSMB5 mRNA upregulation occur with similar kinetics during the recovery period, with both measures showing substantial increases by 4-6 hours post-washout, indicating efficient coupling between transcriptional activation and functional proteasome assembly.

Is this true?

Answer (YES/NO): NO